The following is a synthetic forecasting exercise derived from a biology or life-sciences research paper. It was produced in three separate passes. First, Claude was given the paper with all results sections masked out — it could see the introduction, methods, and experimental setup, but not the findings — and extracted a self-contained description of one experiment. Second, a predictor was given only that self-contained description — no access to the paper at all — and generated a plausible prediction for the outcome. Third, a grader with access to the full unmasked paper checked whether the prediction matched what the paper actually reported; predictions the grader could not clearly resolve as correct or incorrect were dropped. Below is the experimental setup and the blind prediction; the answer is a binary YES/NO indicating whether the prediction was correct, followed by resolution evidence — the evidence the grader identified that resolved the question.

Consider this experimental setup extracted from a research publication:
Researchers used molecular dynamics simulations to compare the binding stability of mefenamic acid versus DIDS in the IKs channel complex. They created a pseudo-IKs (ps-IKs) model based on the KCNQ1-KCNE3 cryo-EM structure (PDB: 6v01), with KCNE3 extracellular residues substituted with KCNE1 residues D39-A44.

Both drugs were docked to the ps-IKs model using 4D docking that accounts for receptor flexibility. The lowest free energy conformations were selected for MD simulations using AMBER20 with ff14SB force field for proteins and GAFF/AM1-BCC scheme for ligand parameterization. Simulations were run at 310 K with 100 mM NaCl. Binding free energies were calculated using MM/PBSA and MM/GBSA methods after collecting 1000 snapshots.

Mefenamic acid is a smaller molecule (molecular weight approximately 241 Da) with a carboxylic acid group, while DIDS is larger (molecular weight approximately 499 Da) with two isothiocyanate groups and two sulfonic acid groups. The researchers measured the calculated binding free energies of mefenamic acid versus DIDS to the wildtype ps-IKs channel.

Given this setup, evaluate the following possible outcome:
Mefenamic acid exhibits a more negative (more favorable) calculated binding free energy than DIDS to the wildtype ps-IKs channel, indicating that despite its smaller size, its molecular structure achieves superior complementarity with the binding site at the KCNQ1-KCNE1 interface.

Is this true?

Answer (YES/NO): YES